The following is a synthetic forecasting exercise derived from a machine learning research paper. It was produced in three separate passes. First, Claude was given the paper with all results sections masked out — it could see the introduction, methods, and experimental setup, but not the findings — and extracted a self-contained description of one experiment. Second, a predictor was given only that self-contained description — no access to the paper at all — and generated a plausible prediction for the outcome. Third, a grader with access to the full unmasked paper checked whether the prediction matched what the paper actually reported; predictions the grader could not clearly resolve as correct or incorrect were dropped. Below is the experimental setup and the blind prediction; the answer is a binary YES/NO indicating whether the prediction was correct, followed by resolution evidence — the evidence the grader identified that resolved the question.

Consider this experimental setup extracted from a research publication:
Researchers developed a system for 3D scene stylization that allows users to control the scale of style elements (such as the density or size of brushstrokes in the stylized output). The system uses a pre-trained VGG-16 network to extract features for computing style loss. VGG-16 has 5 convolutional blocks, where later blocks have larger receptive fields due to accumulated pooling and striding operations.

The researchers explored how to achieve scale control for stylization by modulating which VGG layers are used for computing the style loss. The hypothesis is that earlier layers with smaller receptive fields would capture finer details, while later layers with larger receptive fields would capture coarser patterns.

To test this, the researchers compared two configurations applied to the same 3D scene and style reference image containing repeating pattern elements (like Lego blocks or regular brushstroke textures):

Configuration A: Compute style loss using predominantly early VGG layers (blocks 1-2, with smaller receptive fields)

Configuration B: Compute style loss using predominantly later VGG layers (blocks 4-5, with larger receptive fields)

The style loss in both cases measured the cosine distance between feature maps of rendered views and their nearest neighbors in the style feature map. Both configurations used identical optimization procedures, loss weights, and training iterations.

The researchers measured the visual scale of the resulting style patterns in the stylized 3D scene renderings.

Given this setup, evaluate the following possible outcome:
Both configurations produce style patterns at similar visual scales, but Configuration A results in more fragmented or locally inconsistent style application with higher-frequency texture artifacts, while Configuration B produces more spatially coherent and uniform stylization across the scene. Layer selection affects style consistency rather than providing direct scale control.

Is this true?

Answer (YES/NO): NO